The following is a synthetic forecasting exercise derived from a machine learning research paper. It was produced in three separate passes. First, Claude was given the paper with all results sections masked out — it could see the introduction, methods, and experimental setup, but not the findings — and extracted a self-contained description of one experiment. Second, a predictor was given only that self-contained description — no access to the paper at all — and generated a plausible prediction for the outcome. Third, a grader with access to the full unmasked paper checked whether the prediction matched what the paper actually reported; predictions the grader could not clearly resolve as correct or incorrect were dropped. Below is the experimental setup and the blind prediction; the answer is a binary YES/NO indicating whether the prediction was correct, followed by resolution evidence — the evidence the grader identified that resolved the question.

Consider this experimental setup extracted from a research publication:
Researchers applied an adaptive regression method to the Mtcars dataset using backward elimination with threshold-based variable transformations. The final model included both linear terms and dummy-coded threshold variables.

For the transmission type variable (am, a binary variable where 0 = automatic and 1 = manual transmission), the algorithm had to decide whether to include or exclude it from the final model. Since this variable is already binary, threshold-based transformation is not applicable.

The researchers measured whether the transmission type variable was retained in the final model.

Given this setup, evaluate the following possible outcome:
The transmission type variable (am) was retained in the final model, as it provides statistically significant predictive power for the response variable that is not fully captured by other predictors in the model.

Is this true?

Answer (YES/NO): NO